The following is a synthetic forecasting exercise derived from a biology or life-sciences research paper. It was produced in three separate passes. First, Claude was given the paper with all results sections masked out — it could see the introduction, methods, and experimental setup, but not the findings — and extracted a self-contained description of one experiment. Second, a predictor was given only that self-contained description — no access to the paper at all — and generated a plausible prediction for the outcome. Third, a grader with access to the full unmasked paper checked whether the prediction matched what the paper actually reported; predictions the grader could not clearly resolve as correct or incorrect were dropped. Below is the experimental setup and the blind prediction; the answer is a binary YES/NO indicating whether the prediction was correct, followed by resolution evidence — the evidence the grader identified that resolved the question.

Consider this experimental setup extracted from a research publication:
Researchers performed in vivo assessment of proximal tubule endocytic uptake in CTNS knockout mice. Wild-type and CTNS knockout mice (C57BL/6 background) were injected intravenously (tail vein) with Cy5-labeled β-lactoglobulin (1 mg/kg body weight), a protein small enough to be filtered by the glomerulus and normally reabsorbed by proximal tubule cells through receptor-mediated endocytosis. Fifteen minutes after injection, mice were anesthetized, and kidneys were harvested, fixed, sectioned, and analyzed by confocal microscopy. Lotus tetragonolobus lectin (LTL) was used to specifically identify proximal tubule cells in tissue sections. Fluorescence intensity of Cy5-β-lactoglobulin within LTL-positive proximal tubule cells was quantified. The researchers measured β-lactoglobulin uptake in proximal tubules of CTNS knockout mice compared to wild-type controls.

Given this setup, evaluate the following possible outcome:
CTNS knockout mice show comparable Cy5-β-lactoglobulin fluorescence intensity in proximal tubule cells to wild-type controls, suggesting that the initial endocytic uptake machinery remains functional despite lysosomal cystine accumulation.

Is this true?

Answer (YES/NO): NO